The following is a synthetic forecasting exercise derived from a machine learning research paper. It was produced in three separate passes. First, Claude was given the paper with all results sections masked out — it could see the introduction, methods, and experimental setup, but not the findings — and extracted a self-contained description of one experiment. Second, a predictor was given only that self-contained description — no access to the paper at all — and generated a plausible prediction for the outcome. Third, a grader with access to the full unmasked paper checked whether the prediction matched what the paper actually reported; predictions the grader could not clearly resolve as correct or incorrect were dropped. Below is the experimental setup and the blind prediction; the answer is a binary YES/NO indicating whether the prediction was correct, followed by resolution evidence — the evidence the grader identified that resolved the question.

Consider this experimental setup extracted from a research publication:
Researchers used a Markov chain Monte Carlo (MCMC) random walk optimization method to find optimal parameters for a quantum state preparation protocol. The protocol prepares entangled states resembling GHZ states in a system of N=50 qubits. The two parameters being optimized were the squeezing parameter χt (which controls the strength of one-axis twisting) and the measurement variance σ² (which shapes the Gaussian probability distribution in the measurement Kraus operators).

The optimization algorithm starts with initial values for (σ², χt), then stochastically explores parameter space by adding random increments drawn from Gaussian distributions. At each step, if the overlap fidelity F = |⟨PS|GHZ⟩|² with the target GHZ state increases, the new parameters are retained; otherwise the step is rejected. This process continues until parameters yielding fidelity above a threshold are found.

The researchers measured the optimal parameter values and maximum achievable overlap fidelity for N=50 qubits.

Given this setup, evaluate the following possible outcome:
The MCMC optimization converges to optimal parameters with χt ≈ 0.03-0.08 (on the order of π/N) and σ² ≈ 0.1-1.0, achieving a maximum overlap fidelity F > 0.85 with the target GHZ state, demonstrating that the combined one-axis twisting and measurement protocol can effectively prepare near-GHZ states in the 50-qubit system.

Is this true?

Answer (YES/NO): NO